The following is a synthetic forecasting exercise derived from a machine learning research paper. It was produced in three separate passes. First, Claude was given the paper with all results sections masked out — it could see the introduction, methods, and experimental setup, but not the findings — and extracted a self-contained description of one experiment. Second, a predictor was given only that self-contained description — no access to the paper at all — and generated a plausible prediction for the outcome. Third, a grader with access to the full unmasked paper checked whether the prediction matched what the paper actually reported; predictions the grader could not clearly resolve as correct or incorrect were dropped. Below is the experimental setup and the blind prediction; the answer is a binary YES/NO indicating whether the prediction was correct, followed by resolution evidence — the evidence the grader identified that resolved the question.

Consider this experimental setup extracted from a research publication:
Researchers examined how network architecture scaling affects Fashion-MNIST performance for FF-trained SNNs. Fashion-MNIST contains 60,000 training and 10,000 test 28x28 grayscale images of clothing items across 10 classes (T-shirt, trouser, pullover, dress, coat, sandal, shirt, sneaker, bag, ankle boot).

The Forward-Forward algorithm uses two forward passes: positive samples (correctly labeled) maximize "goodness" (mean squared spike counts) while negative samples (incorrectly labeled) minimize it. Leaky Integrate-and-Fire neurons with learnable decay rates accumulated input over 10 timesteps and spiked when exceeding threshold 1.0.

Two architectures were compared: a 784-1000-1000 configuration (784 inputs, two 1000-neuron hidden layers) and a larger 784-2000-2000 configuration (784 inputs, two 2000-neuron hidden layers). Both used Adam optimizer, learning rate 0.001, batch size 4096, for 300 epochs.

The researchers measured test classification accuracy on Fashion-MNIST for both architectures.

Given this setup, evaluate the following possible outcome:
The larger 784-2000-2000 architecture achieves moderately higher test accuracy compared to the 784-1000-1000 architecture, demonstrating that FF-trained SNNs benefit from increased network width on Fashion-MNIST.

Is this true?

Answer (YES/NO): NO